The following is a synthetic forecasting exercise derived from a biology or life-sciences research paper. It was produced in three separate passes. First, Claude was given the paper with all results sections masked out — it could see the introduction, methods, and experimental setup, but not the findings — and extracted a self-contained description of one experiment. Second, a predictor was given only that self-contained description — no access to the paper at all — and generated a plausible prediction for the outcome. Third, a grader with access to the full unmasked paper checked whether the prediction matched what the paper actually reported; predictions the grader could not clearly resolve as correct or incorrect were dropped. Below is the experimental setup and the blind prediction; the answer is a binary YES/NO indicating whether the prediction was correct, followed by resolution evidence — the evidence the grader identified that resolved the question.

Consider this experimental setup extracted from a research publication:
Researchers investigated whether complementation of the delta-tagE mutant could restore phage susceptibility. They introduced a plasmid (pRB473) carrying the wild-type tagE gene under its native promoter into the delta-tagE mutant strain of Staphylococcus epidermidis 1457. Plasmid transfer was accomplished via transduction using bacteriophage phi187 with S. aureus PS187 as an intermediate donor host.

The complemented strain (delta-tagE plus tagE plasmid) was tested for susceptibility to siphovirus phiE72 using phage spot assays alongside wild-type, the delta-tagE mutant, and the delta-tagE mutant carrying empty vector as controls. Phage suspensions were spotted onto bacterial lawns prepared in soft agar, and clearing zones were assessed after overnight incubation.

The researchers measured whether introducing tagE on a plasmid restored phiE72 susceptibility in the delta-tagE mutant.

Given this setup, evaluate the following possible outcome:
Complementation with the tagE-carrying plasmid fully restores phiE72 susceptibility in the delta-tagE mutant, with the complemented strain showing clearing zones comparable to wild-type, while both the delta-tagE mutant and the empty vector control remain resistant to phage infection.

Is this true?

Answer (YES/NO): NO